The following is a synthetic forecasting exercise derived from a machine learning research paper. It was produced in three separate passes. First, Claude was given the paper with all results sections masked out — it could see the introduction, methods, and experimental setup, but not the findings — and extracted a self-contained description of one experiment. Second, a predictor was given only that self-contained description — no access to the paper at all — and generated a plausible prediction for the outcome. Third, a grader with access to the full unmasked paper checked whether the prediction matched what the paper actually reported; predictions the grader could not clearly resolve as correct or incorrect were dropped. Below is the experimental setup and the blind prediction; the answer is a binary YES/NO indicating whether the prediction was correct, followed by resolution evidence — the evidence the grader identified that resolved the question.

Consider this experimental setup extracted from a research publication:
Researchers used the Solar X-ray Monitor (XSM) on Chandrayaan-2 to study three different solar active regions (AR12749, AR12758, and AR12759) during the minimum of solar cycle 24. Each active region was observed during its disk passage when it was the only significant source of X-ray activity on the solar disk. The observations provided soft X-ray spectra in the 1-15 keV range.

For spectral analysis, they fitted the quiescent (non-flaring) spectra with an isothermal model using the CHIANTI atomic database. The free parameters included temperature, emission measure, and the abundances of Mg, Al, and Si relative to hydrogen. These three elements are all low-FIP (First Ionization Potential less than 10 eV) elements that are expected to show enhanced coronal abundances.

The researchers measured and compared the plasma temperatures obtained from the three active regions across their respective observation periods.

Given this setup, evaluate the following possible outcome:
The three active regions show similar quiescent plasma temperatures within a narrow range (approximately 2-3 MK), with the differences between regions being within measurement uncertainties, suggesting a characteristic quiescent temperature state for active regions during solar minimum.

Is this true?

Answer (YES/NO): NO